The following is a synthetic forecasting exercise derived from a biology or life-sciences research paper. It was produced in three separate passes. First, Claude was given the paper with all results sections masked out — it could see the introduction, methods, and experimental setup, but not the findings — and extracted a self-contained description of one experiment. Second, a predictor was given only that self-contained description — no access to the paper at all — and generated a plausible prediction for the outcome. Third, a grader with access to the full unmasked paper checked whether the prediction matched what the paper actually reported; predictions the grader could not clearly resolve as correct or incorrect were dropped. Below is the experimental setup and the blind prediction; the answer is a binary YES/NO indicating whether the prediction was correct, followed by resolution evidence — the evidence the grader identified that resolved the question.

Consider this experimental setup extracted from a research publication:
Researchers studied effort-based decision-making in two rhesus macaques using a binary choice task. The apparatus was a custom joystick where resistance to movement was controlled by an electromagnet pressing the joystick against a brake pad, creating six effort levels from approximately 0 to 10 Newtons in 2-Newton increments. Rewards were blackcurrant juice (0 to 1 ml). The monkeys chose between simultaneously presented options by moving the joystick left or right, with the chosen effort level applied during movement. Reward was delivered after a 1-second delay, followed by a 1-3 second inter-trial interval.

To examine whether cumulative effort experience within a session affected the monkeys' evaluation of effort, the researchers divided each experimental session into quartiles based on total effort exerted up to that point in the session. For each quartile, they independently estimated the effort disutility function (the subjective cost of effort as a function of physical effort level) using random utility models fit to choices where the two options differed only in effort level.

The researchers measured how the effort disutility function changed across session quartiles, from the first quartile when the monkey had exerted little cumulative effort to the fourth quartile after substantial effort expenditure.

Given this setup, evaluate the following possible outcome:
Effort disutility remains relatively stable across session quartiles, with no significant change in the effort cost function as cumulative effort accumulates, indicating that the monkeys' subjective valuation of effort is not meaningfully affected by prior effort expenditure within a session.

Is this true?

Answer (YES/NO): NO